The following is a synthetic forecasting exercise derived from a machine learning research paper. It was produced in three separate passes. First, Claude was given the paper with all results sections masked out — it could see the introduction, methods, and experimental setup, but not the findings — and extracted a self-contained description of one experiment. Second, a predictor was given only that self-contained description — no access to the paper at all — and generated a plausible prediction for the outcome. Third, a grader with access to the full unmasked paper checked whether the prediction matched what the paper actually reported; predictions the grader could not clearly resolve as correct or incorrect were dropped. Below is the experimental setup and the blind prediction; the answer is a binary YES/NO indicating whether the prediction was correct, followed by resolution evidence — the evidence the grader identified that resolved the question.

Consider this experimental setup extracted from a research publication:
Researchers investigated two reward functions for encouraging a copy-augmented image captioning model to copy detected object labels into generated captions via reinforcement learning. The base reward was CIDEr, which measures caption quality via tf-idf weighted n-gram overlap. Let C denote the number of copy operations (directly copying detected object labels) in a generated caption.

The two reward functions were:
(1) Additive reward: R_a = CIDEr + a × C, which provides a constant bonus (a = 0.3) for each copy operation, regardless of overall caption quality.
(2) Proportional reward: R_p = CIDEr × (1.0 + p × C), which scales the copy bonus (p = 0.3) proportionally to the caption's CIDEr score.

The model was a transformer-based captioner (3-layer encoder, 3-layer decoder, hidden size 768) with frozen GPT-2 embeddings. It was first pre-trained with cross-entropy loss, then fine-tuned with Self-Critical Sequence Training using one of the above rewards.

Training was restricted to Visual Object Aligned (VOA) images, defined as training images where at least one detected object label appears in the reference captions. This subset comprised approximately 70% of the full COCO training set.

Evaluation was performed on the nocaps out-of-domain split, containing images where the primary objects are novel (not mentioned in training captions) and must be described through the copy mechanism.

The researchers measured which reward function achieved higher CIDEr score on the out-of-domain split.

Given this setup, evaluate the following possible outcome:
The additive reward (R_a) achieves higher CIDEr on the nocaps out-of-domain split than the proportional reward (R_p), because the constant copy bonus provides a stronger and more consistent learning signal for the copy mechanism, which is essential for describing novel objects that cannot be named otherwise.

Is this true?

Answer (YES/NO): NO